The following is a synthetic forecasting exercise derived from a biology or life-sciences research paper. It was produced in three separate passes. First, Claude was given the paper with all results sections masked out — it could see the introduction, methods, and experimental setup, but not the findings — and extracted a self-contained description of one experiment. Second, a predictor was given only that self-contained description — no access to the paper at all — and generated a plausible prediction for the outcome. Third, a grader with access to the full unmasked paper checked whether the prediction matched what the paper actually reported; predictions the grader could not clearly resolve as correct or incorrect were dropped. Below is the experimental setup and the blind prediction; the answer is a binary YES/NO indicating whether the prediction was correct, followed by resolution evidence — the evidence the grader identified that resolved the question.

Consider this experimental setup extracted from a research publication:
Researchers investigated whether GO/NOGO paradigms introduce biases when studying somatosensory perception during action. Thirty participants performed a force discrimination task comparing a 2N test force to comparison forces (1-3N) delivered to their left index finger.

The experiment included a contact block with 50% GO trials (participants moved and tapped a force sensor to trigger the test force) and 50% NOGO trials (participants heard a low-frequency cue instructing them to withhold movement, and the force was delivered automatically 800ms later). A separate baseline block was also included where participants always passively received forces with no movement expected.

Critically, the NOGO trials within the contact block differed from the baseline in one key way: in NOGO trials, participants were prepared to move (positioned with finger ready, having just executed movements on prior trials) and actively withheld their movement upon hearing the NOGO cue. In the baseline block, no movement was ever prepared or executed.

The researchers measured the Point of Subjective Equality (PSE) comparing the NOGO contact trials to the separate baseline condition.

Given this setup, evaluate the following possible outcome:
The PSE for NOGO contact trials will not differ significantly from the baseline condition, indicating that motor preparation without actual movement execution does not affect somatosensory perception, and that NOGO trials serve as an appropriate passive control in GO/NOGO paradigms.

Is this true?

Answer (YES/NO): NO